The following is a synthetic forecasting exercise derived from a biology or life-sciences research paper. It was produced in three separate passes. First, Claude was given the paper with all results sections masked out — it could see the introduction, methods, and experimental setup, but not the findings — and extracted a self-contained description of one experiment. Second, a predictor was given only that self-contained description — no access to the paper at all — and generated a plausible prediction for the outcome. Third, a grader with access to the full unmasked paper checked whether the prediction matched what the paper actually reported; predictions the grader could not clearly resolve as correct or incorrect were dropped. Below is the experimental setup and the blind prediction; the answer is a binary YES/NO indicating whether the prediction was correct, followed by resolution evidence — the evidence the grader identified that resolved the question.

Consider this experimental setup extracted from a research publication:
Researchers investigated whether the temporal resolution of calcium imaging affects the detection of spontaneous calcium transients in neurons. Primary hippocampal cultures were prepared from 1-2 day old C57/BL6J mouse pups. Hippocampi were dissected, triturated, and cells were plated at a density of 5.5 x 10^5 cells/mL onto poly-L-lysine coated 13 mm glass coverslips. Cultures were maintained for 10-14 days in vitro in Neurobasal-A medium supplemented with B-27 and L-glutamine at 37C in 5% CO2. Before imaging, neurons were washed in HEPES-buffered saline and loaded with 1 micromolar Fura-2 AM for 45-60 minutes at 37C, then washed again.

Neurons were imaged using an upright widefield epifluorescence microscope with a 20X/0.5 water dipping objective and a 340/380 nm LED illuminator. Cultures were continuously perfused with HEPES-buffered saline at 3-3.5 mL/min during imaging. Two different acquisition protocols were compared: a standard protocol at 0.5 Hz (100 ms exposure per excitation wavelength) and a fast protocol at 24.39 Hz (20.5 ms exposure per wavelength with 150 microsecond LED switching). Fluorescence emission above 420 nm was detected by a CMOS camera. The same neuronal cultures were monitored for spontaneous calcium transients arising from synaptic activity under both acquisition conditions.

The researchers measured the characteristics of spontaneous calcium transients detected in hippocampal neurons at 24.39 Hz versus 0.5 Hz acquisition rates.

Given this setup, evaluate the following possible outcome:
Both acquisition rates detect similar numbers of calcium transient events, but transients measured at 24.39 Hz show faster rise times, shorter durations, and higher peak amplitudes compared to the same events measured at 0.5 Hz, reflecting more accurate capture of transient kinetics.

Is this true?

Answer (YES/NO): NO